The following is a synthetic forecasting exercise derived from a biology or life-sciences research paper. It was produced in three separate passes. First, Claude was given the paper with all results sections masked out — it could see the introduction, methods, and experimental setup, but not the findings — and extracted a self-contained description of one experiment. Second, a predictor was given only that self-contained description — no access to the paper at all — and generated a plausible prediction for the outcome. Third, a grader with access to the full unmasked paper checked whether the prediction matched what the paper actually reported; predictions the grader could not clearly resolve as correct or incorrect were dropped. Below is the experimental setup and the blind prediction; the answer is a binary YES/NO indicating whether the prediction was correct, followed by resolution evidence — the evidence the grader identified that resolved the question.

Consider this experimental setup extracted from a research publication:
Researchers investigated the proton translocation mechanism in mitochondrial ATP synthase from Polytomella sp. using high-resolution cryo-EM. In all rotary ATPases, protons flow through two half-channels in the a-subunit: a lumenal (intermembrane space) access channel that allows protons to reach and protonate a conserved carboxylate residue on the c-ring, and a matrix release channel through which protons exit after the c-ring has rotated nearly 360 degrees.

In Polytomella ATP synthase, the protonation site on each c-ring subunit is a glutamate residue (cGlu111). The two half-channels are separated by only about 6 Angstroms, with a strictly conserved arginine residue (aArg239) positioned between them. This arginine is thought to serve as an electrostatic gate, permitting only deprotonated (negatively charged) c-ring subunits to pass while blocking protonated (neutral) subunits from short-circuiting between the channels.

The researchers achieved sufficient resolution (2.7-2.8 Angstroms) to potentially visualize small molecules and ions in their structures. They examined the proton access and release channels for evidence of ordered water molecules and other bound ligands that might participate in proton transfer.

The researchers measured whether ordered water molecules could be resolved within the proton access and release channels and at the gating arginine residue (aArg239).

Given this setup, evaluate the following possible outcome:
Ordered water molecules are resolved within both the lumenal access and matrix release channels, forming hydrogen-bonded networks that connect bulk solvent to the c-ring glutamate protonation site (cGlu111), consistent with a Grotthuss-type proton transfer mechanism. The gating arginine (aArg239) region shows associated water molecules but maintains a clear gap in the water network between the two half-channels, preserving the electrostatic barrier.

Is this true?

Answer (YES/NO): NO